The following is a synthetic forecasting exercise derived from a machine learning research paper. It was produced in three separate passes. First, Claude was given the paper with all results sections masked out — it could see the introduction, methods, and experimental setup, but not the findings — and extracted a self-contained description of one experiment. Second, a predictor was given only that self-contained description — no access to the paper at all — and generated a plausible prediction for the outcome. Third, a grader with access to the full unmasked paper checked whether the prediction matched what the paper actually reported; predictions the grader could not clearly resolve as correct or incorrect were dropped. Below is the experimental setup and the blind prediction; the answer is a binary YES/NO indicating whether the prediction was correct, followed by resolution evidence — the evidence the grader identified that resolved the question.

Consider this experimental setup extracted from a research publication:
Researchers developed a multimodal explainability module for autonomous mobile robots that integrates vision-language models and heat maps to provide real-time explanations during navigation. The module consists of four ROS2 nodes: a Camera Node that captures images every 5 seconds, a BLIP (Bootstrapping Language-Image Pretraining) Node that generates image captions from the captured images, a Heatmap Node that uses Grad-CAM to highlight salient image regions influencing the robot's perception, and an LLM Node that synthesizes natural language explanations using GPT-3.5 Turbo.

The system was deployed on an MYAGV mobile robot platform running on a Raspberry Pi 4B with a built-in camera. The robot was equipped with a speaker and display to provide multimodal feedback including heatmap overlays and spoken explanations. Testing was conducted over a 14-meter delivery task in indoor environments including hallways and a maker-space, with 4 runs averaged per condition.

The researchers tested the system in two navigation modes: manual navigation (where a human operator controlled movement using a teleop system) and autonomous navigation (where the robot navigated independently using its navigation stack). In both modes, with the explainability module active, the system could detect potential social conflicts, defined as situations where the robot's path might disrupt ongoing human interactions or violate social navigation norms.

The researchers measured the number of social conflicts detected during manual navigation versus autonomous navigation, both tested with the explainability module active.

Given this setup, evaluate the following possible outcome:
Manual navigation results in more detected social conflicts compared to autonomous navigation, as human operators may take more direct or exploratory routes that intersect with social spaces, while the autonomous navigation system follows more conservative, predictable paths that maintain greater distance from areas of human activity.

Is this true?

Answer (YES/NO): NO